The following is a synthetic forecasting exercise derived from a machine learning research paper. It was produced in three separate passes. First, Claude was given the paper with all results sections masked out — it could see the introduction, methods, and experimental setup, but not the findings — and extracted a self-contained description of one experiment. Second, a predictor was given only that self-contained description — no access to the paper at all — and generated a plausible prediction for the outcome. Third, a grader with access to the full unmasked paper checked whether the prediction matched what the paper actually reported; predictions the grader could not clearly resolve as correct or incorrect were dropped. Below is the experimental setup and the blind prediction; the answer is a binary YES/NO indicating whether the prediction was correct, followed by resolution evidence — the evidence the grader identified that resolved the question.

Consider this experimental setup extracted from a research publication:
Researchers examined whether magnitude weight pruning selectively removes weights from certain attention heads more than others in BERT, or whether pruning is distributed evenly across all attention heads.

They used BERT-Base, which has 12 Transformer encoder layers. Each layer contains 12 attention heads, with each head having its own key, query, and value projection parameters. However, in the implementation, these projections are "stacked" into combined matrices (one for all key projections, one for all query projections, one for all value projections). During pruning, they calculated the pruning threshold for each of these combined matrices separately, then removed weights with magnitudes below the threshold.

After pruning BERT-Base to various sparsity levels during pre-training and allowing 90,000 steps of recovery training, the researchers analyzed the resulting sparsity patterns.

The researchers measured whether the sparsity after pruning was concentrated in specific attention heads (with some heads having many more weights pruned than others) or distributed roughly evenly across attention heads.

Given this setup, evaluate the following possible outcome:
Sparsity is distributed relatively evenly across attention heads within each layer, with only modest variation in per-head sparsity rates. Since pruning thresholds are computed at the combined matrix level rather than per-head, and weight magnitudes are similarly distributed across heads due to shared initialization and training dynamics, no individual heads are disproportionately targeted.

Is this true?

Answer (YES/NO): YES